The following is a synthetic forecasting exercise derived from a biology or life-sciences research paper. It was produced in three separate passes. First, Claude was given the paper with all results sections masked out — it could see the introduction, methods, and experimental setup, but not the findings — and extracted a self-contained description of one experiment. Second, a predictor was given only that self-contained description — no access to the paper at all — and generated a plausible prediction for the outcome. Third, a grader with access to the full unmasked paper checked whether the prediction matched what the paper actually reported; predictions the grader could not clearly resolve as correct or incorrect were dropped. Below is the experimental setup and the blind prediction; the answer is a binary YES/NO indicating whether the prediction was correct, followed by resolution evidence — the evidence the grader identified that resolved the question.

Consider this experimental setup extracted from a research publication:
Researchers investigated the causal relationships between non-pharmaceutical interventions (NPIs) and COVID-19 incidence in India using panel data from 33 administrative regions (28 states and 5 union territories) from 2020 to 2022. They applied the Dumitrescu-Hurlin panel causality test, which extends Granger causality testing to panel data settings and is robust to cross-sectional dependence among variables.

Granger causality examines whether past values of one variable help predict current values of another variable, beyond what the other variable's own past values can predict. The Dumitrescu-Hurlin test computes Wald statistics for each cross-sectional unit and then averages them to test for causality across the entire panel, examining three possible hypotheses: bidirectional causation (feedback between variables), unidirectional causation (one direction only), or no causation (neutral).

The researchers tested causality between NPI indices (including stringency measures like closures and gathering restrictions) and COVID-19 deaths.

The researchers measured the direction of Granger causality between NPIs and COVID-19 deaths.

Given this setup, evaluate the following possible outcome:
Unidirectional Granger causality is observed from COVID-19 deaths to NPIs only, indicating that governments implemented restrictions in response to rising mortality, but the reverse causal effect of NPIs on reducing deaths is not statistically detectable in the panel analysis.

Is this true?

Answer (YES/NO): NO